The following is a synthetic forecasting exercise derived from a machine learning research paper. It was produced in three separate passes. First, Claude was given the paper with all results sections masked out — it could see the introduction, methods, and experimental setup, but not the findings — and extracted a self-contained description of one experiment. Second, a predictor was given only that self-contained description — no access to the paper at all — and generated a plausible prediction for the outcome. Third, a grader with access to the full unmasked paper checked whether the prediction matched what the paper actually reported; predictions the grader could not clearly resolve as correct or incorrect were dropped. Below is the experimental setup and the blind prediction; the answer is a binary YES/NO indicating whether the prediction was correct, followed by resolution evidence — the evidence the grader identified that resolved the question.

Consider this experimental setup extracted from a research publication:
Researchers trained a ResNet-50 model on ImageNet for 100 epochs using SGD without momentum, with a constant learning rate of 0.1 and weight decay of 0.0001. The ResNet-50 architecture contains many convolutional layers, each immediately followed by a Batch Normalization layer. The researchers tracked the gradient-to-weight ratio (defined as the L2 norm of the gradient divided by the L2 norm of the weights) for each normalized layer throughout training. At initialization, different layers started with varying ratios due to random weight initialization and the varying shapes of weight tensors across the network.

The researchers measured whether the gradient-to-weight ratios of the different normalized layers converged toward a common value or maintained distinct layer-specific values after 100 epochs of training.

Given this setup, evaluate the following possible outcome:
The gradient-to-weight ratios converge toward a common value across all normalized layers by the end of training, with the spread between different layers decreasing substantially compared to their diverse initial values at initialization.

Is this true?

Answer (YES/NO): YES